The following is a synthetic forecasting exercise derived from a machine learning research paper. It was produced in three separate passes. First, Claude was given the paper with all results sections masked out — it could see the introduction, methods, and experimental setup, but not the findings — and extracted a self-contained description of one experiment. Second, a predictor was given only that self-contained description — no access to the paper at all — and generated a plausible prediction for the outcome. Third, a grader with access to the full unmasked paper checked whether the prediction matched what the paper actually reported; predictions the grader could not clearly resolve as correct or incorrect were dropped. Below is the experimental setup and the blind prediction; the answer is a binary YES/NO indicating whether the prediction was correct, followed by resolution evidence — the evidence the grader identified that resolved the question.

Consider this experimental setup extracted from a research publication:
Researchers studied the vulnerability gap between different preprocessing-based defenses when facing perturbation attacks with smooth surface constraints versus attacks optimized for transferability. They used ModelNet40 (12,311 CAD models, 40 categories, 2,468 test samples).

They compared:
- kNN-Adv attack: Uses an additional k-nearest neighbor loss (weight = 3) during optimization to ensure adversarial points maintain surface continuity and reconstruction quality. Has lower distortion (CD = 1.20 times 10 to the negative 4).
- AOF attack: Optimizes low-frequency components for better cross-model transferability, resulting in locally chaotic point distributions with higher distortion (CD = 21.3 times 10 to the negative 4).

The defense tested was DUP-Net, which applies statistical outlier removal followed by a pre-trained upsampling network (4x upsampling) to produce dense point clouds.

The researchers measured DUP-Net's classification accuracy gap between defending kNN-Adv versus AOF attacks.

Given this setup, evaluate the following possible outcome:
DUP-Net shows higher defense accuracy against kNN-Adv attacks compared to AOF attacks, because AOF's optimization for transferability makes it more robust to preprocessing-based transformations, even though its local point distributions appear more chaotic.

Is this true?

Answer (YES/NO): YES